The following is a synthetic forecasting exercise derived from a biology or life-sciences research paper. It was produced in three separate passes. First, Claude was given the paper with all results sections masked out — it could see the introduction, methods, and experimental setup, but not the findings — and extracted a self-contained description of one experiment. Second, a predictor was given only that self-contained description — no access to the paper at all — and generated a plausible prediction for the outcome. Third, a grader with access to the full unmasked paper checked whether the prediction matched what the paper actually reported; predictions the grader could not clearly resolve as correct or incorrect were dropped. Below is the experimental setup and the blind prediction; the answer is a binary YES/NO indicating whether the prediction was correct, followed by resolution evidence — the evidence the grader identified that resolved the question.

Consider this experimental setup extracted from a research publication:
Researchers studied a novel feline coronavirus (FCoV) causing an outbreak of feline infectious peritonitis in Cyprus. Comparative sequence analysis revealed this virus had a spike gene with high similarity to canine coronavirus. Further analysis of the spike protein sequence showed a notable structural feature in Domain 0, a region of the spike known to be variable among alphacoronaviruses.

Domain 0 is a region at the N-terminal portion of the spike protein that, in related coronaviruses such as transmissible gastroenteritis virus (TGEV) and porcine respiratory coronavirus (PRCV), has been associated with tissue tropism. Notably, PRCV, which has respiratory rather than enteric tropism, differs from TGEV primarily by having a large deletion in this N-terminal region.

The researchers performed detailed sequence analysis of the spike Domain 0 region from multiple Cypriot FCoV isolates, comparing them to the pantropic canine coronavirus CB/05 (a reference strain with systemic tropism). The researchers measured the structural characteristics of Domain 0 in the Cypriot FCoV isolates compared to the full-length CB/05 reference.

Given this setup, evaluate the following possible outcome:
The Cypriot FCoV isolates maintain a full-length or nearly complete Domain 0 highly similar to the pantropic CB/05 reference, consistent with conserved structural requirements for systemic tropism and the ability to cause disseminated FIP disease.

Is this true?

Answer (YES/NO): NO